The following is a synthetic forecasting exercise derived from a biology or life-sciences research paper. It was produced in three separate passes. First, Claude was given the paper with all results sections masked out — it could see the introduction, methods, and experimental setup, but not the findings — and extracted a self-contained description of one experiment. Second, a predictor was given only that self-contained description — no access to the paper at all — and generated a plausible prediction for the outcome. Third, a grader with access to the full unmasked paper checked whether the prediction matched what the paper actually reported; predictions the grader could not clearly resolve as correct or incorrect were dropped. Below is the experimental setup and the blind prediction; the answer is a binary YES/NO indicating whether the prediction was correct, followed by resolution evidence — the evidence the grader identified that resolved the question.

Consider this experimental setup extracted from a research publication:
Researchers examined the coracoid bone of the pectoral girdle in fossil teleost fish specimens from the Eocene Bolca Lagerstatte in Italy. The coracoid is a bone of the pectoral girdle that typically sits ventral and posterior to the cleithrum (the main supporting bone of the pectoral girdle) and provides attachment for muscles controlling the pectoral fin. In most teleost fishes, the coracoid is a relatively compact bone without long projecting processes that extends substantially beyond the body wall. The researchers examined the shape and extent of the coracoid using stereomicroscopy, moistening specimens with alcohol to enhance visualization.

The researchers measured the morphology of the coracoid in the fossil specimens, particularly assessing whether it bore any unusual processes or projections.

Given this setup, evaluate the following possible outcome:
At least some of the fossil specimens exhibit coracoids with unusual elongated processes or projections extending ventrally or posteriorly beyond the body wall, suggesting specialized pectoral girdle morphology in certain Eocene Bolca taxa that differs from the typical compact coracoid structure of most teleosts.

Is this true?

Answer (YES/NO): YES